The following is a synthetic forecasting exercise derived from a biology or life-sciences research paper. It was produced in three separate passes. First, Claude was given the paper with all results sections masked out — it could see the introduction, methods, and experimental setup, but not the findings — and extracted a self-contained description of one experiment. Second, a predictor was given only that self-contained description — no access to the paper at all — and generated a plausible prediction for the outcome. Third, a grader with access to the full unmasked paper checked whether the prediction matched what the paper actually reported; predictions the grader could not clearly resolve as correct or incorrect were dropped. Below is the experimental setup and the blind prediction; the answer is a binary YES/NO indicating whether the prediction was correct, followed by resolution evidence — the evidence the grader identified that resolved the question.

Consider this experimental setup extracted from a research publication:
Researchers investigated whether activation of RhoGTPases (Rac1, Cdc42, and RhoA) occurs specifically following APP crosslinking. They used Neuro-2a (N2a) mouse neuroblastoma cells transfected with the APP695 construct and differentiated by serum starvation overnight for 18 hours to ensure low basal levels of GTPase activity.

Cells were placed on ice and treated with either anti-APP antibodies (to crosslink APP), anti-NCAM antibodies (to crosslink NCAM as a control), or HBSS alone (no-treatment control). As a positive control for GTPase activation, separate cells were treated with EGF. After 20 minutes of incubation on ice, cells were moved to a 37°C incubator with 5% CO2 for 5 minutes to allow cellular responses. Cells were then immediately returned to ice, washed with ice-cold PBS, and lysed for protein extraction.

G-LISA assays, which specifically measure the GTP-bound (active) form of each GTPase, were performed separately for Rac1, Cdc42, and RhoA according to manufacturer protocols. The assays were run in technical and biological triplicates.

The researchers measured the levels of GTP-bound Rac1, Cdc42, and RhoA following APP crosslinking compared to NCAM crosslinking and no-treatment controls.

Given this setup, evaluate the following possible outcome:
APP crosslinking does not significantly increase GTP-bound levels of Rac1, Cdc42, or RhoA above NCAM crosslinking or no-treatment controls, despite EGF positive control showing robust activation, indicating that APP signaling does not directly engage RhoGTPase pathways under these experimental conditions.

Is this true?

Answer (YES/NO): NO